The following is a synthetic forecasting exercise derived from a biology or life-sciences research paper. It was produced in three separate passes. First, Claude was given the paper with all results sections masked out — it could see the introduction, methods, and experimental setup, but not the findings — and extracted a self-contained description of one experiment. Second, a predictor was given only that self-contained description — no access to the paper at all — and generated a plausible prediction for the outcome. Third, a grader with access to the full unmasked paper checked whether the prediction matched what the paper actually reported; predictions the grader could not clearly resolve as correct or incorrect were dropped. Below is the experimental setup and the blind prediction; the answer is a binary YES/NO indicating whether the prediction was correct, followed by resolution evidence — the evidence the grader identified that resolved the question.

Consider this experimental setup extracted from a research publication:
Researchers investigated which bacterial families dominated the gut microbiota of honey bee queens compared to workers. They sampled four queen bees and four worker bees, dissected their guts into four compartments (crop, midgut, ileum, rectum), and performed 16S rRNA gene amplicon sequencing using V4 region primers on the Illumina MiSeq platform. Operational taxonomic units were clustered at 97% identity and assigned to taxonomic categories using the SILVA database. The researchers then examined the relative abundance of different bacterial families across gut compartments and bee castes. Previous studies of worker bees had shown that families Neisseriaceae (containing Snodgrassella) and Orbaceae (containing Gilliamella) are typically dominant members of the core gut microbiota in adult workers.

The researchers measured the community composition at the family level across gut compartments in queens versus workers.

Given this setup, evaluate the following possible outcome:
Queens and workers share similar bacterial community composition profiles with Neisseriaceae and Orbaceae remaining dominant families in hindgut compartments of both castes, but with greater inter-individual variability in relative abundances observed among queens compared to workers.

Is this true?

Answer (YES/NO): NO